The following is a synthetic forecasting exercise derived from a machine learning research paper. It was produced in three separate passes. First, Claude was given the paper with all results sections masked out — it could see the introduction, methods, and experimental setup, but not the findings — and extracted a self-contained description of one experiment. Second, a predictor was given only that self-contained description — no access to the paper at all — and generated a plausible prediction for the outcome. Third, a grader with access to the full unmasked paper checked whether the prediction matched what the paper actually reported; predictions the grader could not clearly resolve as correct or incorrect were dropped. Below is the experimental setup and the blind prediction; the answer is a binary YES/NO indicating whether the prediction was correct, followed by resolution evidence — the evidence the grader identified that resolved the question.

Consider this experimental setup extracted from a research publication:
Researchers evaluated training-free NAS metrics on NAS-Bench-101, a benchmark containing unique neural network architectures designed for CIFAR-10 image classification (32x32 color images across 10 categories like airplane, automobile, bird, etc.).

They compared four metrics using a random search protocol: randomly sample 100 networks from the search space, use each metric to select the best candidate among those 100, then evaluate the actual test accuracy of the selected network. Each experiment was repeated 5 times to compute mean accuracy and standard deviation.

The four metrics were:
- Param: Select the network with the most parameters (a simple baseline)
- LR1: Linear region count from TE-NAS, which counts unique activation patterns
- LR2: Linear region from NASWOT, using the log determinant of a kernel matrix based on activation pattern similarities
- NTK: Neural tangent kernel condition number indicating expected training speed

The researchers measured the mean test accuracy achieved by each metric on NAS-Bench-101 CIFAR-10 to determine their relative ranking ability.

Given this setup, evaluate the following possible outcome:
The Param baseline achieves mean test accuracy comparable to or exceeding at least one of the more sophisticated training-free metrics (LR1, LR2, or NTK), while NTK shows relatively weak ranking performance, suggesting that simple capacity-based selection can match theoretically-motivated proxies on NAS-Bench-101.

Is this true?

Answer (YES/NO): YES